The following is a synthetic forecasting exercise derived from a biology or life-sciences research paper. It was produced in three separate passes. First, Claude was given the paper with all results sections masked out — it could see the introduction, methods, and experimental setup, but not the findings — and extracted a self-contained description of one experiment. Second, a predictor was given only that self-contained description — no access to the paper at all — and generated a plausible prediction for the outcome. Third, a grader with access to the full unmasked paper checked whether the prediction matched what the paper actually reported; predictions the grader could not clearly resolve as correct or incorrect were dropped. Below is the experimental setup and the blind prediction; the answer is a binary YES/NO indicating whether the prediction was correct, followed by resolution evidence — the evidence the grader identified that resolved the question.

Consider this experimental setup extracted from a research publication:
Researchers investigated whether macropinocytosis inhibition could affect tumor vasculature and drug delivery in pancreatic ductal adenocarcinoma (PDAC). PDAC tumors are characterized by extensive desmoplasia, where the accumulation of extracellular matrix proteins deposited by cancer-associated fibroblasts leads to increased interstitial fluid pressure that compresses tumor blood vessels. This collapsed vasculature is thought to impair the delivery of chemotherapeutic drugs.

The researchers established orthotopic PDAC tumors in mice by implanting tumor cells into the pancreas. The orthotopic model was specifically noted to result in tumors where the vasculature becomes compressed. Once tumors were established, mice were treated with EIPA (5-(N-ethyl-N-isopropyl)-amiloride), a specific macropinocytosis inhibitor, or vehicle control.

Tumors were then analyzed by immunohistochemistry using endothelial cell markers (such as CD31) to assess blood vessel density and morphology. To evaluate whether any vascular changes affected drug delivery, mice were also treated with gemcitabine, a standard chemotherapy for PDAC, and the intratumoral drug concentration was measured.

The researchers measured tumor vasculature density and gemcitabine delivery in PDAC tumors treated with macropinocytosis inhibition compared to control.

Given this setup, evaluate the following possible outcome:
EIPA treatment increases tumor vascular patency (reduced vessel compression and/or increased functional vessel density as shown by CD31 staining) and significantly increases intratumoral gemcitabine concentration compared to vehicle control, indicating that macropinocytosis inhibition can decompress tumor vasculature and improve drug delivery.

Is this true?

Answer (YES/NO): NO